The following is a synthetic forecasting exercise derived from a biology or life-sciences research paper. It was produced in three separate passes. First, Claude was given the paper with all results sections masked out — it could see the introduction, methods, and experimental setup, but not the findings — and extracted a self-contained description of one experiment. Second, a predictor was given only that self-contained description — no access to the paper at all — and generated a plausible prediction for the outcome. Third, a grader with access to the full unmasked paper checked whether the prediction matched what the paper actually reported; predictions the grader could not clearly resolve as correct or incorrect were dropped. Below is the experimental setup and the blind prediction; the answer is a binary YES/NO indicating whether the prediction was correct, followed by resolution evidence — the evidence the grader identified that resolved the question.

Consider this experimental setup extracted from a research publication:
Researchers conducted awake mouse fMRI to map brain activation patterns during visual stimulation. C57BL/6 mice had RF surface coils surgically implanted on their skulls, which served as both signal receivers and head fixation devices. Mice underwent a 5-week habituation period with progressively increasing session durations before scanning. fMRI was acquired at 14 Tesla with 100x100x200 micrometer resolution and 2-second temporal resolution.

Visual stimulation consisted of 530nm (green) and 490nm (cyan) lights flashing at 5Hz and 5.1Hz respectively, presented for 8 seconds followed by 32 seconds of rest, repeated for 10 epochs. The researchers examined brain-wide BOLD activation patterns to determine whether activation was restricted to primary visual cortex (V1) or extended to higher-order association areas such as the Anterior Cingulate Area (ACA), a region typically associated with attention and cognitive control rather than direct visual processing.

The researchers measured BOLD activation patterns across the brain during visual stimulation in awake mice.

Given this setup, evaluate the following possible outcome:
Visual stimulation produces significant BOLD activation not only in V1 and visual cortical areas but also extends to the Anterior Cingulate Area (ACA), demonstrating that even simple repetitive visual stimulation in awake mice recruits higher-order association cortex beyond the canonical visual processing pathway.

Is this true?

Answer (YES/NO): YES